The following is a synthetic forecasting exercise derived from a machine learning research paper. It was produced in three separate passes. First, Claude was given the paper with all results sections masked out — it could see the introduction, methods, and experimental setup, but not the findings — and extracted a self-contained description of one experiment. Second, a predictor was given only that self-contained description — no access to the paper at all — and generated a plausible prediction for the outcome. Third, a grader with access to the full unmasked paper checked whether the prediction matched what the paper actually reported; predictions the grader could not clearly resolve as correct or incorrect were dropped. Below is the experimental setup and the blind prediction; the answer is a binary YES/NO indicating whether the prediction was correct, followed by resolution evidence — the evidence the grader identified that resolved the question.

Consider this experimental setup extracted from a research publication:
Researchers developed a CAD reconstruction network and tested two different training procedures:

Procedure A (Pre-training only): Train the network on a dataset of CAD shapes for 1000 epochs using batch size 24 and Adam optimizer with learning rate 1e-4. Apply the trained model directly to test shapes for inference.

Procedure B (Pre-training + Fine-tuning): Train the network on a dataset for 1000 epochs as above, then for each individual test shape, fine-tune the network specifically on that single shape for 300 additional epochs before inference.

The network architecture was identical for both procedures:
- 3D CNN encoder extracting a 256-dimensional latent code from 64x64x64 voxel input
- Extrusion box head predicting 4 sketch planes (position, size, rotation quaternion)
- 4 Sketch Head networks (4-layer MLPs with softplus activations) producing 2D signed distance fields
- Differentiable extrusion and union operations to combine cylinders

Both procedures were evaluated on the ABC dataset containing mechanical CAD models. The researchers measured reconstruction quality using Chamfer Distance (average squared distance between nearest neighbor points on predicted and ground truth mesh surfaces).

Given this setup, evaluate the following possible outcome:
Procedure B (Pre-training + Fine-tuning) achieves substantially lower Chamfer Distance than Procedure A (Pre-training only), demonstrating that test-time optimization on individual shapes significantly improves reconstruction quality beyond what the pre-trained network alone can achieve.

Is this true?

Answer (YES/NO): YES